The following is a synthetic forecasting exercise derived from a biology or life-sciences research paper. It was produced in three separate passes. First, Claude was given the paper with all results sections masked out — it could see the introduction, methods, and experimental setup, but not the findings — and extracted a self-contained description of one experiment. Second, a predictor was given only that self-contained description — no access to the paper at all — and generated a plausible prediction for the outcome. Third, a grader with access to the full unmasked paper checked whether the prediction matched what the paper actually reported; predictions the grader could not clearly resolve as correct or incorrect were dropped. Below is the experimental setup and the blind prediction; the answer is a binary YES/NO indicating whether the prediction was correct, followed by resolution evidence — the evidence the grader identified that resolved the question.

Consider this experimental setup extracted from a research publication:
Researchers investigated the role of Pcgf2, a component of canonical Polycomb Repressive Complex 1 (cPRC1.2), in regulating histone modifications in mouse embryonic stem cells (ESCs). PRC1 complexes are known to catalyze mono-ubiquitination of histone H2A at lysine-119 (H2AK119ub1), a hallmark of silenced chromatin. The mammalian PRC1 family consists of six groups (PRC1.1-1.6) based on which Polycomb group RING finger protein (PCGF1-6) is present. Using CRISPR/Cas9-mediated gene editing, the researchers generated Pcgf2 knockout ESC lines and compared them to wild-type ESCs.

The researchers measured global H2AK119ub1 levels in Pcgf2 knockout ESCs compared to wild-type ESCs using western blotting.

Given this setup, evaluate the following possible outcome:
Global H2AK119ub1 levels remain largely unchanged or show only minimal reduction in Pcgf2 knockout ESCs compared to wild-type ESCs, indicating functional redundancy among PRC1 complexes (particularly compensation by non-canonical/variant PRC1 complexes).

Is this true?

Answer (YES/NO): YES